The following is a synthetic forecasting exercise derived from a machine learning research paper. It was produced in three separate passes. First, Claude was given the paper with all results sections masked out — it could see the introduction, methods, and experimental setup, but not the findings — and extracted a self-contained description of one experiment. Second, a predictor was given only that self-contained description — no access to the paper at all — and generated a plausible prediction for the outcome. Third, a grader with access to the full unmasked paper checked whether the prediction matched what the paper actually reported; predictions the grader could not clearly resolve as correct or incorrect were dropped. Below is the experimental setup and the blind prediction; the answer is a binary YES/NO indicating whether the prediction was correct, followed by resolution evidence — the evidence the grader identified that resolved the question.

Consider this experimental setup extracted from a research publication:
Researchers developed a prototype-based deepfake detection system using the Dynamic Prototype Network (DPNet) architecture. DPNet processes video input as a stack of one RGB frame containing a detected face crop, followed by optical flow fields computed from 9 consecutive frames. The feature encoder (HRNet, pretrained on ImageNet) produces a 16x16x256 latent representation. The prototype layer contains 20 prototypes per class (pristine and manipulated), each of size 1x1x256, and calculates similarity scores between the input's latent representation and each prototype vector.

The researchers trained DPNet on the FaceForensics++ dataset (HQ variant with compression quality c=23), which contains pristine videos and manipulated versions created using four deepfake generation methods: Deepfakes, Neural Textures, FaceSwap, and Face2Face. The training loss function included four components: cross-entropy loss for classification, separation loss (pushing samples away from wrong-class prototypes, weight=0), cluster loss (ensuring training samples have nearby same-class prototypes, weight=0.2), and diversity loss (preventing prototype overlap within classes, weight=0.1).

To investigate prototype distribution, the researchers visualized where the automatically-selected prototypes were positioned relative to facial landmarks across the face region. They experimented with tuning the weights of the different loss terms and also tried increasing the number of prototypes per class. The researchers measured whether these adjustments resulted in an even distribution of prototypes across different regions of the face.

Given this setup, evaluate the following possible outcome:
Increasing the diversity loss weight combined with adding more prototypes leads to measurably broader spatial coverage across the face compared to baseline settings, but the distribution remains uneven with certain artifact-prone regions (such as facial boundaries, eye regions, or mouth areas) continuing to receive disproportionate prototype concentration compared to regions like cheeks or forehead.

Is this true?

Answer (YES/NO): NO